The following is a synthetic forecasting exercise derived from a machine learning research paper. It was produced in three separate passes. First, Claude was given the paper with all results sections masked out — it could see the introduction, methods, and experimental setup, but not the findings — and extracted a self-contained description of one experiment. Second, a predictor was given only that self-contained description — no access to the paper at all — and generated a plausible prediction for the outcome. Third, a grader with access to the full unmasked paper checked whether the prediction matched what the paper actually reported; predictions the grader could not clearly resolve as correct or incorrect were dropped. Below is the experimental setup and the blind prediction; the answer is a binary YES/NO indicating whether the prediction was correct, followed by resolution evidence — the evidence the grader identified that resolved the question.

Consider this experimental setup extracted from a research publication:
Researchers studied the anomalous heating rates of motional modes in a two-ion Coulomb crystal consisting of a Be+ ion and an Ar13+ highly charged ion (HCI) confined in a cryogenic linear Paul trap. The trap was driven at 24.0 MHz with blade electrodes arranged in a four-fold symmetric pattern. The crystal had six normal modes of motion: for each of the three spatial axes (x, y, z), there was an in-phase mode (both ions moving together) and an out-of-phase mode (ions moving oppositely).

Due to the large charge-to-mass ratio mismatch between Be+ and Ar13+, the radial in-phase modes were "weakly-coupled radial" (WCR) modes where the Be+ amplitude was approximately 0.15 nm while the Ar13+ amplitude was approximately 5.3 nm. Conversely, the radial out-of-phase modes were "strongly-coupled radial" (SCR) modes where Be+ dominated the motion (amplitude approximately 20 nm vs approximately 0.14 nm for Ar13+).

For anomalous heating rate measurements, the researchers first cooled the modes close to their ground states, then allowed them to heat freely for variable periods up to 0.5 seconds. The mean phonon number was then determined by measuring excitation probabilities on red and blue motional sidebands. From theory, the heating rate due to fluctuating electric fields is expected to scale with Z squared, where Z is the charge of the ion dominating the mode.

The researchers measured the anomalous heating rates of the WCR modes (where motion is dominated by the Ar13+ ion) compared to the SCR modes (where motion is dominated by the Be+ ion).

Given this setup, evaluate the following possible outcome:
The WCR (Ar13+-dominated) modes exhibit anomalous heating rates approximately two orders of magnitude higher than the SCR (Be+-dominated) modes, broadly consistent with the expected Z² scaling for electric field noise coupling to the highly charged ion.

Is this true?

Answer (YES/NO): NO